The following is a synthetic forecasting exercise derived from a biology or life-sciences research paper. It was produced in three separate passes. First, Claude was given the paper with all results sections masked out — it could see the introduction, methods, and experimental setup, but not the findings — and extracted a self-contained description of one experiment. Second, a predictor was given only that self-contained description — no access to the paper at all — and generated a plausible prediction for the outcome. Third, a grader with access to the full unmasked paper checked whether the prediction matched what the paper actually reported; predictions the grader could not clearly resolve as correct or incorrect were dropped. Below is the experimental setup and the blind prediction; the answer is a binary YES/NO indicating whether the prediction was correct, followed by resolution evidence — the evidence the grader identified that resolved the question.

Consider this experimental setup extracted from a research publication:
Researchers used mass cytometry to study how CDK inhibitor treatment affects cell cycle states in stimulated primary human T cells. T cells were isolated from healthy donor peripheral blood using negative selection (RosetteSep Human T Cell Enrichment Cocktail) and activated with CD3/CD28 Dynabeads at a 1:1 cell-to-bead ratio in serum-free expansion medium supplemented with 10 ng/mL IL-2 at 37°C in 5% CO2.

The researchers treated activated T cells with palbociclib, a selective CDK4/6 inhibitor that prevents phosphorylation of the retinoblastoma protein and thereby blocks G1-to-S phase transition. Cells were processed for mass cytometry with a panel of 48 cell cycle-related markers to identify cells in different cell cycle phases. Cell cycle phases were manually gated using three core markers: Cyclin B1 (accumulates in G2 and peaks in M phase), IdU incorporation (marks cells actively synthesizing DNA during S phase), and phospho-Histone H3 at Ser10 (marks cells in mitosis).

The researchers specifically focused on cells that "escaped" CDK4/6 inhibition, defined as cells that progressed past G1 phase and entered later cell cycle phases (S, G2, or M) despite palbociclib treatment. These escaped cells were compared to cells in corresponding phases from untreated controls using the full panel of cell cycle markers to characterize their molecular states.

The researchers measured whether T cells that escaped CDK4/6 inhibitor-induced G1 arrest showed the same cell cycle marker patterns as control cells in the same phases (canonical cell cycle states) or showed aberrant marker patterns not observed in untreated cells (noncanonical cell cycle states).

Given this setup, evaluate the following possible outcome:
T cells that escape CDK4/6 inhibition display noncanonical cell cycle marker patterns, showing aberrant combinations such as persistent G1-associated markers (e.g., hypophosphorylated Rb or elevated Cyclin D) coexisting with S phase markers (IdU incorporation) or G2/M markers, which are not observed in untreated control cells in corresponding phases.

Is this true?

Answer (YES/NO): YES